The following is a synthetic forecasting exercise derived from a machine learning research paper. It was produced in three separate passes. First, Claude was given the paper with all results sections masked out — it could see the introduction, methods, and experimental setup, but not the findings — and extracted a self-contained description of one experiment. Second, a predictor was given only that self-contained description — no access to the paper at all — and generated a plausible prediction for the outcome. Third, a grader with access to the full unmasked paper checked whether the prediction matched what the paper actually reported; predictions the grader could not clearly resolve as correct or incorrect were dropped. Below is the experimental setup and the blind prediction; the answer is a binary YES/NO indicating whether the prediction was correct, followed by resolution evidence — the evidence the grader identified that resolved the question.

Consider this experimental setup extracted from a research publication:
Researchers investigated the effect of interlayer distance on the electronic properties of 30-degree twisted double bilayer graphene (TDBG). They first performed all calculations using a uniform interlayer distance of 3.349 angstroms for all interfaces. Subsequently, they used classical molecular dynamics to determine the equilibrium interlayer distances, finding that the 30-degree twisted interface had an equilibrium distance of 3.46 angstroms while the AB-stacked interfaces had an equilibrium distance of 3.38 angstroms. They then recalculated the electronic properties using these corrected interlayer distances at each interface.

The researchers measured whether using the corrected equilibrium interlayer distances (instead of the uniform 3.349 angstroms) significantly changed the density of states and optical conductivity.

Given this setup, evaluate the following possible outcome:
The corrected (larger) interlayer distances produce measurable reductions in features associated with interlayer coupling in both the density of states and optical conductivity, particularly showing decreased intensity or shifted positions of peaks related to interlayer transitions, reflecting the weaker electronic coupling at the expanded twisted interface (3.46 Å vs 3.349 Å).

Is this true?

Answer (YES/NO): NO